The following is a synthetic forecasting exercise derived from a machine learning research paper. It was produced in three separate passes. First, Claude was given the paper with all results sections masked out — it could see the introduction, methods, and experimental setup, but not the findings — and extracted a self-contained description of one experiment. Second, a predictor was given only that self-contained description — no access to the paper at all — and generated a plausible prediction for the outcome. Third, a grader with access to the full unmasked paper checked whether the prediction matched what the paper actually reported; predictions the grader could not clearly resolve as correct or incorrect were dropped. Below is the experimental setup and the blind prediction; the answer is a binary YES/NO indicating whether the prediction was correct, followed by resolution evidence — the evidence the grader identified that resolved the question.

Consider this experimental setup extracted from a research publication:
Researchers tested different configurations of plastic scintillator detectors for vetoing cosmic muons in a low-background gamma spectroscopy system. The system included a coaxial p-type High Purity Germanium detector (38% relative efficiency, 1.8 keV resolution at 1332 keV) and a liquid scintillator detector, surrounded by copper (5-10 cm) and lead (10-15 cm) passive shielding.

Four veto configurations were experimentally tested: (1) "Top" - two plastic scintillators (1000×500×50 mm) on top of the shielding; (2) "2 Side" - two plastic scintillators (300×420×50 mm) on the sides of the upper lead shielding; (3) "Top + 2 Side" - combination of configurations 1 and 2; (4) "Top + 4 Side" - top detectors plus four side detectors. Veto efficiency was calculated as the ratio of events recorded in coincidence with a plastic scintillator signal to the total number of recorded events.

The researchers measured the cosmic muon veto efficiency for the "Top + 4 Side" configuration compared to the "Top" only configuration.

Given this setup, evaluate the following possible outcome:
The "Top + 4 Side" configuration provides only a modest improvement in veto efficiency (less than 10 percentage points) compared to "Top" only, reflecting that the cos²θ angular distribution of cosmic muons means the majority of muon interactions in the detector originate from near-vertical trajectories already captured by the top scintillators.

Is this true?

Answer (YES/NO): NO